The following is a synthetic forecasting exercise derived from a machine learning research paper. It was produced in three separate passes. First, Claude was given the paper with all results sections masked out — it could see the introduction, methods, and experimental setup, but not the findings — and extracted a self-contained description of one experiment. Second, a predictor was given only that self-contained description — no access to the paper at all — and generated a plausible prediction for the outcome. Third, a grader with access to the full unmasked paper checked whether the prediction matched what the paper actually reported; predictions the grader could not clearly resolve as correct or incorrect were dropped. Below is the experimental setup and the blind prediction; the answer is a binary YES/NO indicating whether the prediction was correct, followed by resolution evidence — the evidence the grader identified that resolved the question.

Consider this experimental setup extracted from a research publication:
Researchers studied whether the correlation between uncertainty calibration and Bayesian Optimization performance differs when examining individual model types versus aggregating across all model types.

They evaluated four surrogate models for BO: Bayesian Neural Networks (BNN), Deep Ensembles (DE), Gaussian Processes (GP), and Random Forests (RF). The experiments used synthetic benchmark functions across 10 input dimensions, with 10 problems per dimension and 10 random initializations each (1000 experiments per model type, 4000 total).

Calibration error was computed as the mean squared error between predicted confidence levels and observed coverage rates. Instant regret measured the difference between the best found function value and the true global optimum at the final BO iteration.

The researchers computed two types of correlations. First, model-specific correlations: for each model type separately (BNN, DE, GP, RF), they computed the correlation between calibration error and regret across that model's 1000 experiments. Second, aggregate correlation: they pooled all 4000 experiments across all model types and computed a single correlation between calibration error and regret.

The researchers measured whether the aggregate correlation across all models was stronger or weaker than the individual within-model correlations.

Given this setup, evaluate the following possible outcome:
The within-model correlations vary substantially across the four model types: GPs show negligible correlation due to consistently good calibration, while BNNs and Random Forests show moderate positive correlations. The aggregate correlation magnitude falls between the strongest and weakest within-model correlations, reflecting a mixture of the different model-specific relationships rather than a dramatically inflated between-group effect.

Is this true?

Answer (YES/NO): NO